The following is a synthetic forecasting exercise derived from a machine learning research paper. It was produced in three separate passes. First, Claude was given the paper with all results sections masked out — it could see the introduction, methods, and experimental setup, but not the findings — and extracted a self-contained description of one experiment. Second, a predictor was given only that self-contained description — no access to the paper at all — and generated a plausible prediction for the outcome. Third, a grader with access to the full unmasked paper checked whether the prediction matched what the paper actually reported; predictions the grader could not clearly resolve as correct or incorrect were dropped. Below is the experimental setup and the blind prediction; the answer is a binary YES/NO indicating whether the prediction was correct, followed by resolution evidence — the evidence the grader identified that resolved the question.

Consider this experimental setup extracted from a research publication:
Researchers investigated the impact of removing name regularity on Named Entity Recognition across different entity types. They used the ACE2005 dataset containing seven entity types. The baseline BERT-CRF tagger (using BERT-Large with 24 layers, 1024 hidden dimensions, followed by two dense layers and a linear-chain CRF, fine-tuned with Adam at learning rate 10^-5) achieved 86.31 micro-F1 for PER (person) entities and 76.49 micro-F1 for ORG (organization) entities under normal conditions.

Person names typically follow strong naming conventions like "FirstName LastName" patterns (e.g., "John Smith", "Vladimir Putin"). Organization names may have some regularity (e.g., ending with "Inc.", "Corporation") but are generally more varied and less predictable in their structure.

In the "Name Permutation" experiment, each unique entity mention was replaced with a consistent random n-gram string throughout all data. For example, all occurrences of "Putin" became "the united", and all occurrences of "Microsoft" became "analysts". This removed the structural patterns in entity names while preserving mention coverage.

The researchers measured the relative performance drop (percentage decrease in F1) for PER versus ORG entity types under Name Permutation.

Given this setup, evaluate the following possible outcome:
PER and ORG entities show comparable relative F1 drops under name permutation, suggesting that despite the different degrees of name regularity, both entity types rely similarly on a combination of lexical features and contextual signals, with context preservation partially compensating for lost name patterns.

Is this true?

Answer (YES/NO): NO